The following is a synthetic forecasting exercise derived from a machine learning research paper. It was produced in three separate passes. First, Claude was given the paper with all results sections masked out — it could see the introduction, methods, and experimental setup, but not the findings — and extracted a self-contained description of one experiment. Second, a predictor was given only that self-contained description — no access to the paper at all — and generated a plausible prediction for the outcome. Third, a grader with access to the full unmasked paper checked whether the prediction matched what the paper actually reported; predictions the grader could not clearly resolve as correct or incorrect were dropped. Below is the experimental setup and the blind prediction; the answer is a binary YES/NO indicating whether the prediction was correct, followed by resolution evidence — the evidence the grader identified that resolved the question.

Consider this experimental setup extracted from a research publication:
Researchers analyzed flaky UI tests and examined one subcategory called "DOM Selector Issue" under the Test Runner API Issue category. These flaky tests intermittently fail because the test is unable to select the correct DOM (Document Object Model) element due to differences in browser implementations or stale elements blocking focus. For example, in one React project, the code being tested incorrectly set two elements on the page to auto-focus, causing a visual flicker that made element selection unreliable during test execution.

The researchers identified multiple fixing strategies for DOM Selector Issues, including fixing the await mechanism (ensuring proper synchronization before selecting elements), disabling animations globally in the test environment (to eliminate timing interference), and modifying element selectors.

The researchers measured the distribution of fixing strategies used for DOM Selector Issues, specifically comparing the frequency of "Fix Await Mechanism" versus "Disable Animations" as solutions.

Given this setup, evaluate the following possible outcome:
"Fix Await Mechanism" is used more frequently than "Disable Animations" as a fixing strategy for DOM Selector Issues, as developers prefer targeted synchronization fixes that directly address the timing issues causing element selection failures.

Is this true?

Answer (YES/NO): YES